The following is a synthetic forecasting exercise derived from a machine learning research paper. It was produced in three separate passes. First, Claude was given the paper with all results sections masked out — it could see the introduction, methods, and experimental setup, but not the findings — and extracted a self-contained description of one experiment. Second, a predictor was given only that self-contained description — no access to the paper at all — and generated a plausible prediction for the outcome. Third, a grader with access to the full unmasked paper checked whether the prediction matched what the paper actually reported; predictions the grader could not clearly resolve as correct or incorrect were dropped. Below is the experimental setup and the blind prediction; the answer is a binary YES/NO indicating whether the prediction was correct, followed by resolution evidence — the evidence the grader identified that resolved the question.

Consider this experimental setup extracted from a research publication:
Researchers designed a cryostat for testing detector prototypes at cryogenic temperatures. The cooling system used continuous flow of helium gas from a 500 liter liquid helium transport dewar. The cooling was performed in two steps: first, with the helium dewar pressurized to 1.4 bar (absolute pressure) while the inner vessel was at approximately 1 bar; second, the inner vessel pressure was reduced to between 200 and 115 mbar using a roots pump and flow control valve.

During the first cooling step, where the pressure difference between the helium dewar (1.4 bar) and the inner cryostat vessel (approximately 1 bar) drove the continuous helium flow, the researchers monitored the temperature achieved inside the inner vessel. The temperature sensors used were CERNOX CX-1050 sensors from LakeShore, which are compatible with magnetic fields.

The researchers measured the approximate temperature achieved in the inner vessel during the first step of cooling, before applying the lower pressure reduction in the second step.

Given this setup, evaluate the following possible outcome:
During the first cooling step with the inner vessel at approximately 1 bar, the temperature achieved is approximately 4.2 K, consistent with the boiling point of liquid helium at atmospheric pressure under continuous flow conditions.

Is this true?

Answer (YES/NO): NO